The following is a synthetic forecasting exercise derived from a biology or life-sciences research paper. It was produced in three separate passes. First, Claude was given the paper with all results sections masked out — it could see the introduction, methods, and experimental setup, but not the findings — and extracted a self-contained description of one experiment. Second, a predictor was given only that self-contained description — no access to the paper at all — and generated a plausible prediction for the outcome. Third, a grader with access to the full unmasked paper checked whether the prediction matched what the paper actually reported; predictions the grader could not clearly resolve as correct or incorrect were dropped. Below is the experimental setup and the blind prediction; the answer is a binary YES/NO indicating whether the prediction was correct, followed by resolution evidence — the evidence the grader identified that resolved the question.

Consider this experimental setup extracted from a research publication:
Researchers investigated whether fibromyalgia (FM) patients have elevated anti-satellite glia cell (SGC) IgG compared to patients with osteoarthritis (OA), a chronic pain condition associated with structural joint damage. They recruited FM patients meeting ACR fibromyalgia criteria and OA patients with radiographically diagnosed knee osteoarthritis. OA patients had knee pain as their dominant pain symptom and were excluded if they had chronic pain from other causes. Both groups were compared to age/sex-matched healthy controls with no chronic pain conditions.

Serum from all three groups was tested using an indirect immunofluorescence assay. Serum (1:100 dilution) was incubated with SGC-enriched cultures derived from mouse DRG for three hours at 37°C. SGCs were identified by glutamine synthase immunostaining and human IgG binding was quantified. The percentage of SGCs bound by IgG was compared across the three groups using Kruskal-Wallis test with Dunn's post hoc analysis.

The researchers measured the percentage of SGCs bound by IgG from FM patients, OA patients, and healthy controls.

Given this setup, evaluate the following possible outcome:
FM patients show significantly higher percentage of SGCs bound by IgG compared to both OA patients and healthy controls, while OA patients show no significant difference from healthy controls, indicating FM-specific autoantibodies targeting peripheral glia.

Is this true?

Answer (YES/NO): YES